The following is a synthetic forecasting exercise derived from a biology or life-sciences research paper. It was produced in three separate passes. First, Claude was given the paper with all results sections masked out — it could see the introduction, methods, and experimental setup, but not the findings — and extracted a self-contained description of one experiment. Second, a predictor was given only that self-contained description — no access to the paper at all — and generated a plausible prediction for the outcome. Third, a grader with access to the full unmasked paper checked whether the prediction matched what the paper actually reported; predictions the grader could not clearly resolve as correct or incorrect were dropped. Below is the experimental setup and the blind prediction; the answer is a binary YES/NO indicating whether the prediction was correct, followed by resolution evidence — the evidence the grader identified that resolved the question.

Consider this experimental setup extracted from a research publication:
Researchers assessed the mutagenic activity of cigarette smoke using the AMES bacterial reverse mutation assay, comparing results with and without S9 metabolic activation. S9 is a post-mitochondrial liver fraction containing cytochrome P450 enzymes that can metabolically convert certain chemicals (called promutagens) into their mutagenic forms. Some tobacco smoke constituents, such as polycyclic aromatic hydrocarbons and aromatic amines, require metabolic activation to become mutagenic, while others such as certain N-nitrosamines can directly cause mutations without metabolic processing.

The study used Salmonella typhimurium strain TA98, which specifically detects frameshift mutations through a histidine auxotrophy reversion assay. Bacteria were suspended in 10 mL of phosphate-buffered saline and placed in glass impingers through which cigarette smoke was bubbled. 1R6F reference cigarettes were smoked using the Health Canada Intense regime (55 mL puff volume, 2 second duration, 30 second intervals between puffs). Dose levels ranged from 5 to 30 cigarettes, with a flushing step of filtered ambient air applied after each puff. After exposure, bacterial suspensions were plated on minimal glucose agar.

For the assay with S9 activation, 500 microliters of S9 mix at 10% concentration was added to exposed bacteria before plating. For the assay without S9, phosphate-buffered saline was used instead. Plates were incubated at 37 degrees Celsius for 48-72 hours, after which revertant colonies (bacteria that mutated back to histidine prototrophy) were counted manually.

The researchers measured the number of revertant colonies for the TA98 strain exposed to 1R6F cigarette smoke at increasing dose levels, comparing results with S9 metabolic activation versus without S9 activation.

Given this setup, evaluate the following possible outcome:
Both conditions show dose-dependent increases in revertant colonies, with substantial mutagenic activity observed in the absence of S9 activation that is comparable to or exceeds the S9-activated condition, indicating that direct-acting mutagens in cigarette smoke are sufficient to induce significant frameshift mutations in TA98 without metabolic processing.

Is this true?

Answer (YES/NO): YES